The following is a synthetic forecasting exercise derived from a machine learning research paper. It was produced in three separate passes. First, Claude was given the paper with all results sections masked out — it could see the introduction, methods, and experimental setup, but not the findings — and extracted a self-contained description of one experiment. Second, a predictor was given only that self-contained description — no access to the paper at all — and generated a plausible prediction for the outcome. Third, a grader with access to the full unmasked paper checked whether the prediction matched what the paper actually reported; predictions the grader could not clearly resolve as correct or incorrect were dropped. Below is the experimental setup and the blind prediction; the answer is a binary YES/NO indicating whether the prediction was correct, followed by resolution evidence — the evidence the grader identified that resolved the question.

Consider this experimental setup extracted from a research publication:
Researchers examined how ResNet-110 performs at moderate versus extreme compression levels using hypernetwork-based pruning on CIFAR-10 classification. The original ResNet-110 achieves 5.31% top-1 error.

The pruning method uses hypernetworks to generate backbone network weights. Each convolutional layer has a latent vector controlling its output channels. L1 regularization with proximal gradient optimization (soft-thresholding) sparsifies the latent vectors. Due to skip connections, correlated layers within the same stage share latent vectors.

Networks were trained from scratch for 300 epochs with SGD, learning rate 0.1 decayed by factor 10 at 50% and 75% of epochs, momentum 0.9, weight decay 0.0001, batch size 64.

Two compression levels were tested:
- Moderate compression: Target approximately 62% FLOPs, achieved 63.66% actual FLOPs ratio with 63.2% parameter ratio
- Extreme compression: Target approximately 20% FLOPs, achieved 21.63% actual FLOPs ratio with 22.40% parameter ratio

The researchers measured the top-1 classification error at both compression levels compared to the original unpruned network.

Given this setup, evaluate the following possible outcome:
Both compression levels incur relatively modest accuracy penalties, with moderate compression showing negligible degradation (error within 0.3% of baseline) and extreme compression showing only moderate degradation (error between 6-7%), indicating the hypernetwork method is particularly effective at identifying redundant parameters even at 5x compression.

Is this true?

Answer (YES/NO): YES